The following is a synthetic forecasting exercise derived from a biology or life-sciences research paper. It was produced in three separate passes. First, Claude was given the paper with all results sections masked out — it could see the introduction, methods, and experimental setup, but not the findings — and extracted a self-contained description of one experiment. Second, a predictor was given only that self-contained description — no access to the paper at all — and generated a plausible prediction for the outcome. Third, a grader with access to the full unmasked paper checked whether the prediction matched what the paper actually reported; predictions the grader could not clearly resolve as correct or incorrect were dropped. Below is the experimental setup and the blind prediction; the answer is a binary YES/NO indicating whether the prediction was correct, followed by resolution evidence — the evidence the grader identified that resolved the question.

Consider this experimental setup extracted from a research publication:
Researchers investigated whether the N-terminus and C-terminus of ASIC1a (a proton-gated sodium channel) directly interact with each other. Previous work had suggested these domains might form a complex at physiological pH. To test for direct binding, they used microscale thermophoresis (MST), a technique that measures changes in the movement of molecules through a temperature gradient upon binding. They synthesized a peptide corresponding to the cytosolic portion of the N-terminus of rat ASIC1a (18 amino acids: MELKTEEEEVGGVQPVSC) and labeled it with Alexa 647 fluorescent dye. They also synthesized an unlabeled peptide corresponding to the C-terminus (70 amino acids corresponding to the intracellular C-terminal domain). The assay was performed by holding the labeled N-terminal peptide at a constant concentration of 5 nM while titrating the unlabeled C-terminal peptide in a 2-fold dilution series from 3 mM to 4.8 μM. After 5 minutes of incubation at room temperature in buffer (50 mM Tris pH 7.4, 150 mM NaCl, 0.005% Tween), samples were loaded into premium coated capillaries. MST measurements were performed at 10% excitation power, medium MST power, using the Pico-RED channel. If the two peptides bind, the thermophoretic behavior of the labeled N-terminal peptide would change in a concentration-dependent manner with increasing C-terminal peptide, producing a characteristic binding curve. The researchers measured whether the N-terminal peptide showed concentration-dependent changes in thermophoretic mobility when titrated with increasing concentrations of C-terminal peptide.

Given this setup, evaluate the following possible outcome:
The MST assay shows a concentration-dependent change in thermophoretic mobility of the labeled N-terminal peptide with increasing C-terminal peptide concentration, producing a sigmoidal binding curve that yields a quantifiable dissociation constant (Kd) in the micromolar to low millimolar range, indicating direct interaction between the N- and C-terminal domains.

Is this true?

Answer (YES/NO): NO